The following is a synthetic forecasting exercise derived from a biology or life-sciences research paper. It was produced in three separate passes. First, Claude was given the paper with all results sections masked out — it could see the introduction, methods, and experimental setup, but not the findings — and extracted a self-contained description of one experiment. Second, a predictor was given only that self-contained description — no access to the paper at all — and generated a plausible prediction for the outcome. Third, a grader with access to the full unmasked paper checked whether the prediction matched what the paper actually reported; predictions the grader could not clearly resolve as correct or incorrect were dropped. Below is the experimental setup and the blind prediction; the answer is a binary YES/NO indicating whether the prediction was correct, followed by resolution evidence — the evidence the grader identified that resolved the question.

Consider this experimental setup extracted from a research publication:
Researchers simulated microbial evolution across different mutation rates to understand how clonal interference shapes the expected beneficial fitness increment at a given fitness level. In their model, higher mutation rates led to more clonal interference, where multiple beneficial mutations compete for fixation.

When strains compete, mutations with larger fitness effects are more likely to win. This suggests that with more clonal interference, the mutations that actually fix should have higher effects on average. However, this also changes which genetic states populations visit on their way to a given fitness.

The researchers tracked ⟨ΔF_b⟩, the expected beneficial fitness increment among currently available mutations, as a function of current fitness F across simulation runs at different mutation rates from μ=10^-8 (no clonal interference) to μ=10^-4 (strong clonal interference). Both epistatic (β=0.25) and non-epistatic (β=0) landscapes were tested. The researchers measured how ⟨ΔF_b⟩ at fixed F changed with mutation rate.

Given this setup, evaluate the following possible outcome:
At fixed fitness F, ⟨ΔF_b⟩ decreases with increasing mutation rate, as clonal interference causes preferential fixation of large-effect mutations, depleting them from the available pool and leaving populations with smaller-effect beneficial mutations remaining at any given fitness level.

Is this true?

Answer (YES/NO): YES